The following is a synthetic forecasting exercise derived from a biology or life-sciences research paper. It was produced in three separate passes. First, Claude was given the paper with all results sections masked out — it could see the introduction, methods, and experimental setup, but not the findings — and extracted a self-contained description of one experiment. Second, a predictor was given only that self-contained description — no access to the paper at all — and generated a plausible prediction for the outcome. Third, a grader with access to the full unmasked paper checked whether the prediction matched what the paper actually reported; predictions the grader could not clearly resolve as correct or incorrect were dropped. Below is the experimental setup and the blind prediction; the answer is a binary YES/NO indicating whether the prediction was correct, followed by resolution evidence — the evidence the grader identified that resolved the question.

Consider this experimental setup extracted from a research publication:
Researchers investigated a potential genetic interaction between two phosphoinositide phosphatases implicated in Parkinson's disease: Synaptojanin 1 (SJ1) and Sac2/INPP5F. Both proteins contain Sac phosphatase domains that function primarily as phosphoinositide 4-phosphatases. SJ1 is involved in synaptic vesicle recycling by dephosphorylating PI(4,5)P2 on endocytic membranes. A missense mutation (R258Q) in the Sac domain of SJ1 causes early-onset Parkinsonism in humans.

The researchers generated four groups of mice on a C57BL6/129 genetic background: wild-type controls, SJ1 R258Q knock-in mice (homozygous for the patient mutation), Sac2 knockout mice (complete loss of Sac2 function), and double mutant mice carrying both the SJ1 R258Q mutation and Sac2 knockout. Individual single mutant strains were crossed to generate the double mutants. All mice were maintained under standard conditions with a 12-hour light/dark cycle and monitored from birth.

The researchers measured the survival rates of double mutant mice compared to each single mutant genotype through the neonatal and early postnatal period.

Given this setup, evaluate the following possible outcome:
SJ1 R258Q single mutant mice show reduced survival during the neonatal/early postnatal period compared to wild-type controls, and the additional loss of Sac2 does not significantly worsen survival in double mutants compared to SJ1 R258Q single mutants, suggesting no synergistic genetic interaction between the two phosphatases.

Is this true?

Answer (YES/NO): NO